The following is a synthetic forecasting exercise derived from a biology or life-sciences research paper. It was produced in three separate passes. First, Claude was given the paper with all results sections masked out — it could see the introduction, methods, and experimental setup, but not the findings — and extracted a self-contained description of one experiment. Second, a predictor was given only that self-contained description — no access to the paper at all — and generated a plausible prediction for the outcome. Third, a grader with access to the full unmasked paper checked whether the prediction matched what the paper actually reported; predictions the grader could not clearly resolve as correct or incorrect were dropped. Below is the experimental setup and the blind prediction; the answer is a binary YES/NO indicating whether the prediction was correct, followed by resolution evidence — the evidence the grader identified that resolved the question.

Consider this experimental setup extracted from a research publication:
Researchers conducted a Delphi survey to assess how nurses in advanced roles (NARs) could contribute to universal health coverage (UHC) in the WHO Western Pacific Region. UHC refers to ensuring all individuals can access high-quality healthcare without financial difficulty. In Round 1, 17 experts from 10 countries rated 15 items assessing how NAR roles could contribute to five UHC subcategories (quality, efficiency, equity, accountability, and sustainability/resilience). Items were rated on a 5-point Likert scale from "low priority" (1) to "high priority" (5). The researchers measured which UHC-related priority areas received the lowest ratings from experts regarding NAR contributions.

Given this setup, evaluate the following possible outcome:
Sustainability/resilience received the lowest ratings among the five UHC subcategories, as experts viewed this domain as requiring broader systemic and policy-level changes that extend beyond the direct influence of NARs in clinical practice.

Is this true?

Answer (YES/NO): NO